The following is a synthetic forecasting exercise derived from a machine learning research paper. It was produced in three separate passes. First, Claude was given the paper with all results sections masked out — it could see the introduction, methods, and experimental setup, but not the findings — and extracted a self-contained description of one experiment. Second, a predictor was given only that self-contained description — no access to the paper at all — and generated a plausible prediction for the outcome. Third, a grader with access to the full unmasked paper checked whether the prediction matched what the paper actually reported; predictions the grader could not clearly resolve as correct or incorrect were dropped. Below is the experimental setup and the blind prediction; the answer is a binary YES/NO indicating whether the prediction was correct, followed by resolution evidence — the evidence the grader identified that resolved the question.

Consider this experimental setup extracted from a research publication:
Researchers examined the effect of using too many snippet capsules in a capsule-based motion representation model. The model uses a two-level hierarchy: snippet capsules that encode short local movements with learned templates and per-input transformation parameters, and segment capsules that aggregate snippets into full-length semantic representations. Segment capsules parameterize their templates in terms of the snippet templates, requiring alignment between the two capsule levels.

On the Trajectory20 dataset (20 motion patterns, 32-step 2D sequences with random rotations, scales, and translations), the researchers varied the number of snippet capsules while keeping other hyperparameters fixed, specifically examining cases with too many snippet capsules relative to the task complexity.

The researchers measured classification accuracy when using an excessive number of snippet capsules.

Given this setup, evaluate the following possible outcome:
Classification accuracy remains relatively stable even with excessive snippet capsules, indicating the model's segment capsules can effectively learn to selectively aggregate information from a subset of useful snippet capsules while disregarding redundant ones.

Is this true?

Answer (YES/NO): NO